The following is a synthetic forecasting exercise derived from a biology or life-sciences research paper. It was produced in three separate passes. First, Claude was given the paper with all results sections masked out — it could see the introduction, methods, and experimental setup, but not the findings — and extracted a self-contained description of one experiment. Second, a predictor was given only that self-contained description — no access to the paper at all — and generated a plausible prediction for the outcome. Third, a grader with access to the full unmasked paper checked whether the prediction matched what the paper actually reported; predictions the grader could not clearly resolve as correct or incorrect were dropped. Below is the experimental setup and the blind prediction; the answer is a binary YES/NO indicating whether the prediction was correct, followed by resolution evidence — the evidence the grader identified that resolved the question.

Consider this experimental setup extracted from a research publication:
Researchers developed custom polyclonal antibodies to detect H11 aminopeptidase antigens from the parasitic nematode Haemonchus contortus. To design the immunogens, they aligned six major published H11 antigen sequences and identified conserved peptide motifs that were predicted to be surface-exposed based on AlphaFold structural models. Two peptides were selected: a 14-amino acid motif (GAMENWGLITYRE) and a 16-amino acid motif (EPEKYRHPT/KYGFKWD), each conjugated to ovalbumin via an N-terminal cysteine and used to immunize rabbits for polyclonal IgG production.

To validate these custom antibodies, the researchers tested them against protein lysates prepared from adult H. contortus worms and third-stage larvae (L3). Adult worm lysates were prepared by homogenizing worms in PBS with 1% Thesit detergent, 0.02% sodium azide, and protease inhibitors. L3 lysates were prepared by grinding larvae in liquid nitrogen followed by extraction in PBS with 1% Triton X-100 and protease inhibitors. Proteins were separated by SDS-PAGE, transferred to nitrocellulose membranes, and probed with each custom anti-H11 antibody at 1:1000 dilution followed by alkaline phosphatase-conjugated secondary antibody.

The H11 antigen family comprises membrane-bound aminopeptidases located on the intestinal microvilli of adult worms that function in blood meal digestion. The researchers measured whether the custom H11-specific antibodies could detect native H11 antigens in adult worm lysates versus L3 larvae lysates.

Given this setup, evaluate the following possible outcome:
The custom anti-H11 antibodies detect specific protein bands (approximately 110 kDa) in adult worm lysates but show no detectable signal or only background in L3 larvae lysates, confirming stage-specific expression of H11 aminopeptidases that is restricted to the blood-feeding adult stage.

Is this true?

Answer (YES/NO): NO